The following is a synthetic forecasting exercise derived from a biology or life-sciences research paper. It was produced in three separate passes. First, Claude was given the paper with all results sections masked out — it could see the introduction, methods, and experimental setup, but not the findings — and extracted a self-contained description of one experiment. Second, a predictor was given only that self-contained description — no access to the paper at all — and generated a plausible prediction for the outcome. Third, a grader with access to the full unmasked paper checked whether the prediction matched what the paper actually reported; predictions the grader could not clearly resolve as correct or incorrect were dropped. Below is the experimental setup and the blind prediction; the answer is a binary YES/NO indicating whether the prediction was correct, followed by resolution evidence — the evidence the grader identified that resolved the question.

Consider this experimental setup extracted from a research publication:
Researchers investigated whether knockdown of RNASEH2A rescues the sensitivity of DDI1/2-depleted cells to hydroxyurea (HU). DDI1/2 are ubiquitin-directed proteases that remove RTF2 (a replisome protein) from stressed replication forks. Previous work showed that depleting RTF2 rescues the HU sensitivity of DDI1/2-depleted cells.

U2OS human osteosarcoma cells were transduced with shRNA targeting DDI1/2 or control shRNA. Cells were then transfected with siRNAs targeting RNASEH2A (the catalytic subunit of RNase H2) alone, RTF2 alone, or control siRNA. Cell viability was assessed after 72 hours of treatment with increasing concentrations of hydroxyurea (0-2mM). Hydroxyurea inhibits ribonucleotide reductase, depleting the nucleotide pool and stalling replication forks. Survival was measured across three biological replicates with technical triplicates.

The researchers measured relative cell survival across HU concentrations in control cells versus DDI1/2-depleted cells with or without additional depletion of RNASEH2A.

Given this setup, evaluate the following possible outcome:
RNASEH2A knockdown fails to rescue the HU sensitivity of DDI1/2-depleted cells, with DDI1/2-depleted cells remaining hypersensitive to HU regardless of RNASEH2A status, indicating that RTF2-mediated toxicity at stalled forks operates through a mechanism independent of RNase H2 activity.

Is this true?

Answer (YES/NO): NO